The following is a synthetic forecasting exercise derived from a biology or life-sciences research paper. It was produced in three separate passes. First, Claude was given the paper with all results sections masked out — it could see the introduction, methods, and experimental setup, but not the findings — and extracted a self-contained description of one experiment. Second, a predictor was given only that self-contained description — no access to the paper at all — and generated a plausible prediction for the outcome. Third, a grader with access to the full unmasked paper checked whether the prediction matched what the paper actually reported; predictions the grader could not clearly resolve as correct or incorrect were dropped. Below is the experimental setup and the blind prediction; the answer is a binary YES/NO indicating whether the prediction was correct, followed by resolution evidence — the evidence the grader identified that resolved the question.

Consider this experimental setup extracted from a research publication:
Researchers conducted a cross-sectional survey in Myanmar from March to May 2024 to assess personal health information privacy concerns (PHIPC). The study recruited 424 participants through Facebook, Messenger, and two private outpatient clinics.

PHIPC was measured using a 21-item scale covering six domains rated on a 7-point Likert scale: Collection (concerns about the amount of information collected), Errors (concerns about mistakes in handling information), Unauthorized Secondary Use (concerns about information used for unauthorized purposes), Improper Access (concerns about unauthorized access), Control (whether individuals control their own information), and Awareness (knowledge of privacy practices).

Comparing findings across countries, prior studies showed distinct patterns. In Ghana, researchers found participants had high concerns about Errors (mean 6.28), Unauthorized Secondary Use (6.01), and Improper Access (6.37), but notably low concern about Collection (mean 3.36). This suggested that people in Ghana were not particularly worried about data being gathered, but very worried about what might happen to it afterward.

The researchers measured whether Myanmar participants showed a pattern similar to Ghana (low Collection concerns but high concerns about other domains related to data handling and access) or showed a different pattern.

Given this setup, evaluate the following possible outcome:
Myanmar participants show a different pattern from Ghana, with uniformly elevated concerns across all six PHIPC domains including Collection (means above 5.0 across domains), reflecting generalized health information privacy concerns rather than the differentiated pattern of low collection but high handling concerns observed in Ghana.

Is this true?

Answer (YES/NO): NO